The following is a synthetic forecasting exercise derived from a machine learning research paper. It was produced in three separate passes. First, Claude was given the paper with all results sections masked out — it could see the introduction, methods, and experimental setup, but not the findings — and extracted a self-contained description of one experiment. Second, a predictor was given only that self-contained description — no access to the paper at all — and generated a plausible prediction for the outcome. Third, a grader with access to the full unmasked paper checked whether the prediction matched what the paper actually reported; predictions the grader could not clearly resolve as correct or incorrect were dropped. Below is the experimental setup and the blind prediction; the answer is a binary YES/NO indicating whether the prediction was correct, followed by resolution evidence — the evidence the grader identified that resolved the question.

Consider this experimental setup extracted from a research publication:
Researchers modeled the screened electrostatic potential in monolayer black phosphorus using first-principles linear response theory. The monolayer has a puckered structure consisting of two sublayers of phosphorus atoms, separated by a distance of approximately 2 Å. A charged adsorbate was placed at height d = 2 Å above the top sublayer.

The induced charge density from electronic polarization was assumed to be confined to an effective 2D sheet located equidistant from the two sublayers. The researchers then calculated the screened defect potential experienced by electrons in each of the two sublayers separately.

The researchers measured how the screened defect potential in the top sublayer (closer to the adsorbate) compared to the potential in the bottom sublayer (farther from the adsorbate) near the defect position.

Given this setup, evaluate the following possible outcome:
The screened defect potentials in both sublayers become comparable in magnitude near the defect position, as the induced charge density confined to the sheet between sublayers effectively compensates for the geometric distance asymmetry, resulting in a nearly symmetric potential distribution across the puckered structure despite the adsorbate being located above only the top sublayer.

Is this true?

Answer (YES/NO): NO